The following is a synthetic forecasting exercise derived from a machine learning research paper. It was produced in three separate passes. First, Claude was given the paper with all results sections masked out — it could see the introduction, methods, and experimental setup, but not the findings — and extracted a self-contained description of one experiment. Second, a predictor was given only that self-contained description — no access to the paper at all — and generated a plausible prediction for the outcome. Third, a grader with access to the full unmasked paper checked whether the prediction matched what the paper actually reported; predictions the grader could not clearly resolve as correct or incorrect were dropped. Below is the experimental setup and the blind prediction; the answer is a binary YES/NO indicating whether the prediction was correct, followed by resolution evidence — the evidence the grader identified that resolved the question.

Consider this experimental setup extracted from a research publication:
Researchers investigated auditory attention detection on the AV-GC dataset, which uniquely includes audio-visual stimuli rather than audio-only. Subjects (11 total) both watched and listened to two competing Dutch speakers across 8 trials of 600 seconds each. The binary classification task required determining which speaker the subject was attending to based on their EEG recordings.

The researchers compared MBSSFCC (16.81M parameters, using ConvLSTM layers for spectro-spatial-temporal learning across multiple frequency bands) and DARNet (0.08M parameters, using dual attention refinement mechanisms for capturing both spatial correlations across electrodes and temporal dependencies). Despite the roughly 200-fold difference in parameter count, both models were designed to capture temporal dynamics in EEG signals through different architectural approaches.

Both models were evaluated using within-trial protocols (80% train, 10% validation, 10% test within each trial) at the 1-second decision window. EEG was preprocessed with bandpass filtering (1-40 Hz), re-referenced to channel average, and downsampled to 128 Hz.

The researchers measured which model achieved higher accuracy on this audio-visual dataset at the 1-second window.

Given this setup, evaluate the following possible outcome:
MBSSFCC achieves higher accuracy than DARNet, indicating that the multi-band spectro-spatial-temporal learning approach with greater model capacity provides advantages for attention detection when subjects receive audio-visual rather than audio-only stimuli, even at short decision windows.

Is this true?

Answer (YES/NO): NO